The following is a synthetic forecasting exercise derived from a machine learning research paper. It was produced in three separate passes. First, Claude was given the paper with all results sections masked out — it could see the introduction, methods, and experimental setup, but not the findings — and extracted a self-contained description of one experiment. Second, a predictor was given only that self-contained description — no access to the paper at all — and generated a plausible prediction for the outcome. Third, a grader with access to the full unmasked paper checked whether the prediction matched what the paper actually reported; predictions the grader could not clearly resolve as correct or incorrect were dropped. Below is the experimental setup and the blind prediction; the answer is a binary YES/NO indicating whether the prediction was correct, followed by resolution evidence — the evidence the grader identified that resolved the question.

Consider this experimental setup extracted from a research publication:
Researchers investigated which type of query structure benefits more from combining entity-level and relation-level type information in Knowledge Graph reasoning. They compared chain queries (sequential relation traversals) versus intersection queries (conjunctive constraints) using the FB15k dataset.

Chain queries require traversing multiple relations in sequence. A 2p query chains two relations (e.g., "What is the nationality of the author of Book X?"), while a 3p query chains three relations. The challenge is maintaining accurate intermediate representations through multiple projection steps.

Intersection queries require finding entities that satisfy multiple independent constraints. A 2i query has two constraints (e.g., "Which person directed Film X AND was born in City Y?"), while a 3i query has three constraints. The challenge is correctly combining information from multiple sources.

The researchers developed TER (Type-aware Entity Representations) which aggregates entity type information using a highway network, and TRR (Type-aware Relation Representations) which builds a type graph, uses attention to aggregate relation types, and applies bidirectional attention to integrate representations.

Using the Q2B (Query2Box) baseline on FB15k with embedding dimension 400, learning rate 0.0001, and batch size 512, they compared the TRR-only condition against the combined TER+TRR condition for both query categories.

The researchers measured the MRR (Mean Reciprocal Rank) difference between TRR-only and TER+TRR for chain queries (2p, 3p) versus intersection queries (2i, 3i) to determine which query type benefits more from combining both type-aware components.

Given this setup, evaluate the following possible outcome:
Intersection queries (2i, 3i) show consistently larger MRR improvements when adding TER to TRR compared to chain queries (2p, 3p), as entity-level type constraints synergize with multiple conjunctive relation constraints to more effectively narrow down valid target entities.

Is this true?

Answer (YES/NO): YES